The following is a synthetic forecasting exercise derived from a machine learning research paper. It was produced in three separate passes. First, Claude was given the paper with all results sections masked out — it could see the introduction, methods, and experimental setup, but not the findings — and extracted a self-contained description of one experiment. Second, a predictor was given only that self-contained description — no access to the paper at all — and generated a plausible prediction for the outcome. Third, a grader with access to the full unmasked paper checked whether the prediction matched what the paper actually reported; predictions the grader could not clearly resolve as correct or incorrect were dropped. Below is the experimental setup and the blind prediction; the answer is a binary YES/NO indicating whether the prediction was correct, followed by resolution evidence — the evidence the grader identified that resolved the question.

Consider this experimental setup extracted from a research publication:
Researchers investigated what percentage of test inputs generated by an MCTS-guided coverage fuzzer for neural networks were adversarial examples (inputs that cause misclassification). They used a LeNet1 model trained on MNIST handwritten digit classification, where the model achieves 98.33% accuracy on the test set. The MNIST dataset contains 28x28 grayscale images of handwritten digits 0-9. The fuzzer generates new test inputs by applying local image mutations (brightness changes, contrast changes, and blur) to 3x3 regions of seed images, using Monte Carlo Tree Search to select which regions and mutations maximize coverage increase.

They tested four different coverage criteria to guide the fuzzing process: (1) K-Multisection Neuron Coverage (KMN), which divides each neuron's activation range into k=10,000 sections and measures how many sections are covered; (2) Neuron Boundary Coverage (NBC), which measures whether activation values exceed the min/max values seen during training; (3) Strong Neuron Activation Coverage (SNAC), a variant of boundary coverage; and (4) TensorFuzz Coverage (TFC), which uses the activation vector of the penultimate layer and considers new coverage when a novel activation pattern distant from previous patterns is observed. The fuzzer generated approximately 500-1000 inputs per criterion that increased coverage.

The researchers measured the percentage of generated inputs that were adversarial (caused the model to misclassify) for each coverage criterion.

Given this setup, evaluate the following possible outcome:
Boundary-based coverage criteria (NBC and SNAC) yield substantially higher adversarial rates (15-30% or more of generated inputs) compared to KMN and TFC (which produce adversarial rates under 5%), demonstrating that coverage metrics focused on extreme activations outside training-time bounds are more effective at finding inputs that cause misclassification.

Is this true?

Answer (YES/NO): NO